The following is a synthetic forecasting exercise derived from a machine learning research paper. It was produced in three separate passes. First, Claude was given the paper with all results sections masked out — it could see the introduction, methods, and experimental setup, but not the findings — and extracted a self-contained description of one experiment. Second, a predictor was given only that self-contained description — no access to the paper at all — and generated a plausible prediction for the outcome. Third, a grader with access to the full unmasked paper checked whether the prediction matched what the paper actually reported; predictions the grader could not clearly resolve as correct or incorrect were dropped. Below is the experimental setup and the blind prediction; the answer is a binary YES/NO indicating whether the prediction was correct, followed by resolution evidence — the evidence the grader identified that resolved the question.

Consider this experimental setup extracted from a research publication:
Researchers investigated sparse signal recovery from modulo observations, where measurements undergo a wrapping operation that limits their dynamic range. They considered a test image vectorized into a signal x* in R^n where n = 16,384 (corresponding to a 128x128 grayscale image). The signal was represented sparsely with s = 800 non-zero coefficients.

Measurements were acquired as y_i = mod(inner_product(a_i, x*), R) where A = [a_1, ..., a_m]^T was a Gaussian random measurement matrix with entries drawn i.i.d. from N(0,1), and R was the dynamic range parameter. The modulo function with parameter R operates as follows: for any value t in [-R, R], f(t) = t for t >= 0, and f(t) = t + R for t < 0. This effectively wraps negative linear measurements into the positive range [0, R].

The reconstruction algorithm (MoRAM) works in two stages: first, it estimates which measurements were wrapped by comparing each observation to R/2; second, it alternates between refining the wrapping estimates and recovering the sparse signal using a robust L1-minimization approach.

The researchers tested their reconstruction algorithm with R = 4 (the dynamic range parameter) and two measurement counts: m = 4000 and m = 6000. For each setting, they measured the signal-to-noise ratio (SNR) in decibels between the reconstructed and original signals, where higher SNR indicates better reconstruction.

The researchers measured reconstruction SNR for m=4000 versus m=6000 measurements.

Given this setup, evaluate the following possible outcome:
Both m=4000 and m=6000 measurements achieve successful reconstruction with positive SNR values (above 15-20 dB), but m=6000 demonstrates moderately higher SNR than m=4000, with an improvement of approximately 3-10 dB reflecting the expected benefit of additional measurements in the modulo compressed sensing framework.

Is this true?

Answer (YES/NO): NO